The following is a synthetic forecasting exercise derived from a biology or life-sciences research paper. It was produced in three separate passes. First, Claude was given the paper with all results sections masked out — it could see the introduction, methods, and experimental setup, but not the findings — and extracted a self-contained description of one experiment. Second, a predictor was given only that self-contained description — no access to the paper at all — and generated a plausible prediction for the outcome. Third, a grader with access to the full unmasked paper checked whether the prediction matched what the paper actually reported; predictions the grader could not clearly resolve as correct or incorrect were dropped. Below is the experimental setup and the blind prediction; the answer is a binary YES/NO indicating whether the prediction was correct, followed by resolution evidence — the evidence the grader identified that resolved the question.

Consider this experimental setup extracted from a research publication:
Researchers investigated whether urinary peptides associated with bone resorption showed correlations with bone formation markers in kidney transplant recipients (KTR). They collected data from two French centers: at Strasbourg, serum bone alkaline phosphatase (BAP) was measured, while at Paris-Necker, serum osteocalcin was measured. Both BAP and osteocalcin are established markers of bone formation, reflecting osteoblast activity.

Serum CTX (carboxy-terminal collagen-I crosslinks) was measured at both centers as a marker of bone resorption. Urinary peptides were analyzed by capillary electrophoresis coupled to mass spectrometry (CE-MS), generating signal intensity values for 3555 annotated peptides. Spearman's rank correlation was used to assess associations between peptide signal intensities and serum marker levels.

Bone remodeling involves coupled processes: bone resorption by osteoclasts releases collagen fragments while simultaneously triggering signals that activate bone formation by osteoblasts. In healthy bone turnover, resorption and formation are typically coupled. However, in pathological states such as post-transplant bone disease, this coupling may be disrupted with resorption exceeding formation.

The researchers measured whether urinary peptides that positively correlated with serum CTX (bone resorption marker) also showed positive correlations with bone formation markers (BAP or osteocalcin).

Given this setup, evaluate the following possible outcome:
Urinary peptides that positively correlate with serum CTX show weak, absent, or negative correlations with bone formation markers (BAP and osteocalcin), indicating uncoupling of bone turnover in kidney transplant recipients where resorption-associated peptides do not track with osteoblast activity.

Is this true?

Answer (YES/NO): NO